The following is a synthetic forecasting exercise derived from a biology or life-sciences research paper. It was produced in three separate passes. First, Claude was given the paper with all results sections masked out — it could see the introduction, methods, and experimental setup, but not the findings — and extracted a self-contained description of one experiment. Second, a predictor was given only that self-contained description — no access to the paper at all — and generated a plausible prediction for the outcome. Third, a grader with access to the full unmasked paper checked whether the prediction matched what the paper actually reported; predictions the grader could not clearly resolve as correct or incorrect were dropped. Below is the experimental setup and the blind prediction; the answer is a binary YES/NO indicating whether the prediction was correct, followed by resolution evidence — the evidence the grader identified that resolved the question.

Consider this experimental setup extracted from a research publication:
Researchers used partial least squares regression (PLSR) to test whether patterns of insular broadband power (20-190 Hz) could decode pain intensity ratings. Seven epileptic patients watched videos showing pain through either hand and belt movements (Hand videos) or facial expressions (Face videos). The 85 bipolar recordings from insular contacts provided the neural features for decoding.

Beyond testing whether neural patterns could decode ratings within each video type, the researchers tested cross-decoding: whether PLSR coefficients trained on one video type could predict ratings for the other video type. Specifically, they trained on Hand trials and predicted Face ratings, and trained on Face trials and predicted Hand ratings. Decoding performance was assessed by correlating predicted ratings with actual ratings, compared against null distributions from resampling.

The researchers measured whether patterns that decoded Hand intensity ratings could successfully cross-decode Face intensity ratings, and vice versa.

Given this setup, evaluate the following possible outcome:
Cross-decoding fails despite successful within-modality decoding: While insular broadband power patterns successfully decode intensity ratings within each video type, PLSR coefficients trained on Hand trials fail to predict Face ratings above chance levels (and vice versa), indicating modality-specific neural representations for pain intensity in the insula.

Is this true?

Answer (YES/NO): NO